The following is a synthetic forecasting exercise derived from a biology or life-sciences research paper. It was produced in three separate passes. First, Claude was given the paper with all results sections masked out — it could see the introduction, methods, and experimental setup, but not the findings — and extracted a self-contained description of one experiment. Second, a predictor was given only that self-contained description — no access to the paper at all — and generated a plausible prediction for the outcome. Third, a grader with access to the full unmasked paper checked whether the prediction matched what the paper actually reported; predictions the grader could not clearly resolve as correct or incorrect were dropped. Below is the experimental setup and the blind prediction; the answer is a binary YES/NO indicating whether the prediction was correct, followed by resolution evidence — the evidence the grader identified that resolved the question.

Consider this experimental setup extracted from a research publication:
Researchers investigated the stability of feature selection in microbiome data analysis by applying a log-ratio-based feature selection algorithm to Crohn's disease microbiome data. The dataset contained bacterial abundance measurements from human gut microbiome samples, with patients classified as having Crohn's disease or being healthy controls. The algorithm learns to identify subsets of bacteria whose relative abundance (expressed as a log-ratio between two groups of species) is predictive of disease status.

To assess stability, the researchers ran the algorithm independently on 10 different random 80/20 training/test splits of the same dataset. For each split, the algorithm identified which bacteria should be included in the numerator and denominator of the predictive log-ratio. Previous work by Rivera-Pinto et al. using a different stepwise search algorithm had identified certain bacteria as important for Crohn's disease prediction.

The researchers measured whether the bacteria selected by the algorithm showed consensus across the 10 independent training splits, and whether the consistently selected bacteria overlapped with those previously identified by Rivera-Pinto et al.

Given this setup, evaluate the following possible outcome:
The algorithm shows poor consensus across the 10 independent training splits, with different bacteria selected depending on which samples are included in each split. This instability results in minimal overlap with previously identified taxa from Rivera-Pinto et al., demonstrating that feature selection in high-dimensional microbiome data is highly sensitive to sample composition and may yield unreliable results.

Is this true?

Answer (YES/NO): NO